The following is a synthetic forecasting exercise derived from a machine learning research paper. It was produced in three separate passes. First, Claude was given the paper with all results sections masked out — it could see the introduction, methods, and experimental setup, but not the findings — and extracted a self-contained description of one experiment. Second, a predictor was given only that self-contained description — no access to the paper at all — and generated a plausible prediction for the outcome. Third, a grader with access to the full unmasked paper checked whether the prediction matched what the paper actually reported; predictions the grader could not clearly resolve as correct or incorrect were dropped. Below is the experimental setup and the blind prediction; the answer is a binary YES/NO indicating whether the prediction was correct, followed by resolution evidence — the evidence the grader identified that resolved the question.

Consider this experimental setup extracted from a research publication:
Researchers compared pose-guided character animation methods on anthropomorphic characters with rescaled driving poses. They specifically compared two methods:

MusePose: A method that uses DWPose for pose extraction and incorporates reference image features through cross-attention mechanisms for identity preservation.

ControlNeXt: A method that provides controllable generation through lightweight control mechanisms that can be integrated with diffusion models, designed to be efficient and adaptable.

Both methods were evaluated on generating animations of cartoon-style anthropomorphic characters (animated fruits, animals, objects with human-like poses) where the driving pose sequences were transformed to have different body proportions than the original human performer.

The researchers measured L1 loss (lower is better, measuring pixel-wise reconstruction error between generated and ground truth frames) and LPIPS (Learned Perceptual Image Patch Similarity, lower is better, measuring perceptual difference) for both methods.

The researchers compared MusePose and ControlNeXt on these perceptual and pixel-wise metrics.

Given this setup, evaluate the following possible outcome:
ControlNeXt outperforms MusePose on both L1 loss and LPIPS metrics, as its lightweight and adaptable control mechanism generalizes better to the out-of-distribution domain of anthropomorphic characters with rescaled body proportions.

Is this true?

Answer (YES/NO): NO